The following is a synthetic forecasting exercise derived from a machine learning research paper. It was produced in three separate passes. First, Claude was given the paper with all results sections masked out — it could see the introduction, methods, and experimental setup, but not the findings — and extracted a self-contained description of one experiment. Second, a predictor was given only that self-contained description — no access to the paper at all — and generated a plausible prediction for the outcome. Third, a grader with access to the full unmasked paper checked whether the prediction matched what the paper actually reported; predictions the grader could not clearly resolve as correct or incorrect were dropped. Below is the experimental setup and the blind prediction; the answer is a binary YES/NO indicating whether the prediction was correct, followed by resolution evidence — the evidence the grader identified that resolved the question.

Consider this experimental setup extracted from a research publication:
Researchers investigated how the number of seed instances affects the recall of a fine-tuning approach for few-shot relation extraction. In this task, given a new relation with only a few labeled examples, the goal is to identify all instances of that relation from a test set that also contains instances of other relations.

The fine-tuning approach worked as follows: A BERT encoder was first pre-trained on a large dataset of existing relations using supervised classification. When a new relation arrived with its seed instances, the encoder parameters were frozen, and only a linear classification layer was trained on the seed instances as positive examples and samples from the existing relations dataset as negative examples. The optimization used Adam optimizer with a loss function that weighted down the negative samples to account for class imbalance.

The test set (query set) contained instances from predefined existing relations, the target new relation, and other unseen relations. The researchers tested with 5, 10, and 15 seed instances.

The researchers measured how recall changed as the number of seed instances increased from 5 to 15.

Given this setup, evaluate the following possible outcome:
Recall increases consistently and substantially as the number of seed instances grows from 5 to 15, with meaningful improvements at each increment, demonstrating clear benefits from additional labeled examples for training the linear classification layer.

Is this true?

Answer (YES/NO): NO